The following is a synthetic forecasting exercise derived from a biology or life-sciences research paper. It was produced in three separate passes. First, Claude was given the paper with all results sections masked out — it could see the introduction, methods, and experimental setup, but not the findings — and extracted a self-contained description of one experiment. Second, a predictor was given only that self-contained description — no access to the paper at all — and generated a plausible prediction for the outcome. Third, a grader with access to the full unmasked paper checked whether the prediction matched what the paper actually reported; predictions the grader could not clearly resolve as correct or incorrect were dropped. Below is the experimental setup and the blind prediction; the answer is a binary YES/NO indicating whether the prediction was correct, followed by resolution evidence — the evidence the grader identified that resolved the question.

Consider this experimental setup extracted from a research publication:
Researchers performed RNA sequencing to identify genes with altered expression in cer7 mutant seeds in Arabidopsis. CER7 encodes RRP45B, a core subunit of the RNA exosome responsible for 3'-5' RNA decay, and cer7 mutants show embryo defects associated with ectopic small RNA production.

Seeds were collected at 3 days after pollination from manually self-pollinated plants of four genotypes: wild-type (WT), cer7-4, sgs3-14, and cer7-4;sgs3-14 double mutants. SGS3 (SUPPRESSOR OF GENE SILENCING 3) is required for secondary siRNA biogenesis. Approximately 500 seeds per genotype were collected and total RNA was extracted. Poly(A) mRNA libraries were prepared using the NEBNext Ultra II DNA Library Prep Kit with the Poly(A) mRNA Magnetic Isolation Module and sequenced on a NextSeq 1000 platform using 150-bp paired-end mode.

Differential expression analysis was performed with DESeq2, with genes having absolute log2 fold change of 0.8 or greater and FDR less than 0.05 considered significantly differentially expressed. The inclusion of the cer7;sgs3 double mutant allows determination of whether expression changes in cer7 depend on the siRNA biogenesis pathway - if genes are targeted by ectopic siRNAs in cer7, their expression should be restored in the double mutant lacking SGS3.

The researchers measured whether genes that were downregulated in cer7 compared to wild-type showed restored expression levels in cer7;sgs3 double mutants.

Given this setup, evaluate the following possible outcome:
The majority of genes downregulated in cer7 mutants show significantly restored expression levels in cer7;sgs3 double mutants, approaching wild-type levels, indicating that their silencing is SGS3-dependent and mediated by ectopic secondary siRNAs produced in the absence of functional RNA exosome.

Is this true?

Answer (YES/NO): NO